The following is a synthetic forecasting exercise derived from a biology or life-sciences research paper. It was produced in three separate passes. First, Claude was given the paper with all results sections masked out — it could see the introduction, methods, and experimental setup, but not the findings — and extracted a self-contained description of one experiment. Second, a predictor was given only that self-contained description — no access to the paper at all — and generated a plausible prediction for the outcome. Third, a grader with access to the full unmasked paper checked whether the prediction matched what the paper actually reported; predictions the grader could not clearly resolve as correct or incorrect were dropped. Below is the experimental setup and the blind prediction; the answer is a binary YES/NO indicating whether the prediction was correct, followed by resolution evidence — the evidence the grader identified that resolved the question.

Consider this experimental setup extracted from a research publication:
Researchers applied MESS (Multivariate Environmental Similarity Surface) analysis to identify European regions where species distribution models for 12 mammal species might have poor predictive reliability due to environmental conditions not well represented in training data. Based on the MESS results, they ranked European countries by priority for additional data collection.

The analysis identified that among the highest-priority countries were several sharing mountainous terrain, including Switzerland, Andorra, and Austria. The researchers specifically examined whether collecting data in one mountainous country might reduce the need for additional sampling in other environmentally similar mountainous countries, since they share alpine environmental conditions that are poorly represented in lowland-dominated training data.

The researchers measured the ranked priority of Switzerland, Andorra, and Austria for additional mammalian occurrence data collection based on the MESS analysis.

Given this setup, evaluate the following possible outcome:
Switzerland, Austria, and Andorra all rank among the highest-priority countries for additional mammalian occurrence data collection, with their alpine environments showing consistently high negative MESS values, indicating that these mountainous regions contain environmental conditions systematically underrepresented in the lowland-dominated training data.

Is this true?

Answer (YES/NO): NO